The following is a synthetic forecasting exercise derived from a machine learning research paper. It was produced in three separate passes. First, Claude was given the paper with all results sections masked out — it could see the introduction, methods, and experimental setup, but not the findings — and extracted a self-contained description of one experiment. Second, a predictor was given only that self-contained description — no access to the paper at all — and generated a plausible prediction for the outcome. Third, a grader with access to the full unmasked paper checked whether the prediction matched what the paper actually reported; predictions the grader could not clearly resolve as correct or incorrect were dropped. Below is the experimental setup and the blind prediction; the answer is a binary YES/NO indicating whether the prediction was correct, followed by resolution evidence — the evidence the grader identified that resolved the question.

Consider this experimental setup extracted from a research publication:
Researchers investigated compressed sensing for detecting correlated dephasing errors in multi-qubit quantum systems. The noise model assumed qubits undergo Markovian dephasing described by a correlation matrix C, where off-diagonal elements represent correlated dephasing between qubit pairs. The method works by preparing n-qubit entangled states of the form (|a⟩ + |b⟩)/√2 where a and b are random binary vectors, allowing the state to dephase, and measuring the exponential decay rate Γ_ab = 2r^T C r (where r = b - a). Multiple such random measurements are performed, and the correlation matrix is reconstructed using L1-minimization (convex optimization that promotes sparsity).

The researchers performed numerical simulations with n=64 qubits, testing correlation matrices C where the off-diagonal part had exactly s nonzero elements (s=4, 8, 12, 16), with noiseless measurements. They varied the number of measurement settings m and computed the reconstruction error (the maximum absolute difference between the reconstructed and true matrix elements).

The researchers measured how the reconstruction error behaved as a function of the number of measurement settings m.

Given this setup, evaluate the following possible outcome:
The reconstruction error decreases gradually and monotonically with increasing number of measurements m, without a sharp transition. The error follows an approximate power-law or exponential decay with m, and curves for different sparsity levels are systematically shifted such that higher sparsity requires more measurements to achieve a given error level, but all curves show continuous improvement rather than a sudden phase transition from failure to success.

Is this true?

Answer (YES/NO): NO